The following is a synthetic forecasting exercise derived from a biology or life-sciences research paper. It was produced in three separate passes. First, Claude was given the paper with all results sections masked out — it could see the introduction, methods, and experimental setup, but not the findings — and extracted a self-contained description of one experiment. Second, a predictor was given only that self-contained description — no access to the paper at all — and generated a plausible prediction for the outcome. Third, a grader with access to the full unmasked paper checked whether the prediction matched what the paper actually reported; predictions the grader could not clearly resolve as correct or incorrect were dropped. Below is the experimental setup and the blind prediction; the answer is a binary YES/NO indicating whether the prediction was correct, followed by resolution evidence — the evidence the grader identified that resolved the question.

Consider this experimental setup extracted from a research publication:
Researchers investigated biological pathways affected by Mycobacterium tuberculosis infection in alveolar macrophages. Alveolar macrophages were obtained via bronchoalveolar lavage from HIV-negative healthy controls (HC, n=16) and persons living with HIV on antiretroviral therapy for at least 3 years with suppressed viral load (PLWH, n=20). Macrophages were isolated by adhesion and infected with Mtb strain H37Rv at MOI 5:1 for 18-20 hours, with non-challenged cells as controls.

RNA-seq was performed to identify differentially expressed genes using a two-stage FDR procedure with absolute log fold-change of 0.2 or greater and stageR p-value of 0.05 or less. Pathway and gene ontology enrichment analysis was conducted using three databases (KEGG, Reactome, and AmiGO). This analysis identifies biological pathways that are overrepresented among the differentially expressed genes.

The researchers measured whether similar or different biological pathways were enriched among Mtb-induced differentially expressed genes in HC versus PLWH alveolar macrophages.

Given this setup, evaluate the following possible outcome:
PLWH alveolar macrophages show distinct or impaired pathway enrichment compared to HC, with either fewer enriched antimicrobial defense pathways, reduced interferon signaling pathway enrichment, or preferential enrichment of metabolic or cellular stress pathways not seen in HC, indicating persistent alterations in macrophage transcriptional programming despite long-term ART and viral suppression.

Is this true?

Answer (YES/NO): YES